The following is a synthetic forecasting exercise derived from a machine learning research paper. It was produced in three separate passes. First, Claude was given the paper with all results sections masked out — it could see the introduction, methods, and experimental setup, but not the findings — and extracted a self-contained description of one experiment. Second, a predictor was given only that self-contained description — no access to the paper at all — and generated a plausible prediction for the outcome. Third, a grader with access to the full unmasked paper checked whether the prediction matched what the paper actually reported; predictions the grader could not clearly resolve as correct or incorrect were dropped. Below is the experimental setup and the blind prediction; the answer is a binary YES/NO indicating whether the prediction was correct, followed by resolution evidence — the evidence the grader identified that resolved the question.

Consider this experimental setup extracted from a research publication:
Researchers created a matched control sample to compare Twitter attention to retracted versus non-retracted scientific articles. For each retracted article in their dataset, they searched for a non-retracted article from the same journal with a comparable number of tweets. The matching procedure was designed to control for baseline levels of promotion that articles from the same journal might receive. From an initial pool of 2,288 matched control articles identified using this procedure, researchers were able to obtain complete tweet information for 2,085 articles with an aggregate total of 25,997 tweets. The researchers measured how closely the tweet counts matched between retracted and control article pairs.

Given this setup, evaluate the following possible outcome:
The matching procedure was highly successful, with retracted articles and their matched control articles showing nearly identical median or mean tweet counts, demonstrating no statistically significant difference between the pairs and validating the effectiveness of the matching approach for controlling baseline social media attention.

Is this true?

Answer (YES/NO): NO